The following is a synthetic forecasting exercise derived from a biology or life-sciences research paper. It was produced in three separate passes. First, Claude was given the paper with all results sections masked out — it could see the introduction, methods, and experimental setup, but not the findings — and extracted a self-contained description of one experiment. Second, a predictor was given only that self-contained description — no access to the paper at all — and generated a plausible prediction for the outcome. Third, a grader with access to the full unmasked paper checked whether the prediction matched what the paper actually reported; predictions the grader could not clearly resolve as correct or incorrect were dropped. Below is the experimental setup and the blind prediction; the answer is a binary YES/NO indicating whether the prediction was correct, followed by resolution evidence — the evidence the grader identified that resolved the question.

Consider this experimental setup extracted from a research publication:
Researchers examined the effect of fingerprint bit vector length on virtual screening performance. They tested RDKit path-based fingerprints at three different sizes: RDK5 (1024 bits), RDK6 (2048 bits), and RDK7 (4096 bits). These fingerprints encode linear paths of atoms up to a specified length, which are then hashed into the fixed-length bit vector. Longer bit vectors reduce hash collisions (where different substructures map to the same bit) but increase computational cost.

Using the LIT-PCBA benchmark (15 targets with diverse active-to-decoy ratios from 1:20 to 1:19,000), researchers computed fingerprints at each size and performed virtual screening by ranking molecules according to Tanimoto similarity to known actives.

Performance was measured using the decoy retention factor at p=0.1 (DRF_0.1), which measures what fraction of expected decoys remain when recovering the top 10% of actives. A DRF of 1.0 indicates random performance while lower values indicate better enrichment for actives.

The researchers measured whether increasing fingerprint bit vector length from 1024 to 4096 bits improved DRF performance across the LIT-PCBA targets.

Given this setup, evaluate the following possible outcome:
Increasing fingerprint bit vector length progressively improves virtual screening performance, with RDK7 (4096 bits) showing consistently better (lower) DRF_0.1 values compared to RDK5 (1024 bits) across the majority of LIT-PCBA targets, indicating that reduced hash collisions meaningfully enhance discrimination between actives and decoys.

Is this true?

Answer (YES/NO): NO